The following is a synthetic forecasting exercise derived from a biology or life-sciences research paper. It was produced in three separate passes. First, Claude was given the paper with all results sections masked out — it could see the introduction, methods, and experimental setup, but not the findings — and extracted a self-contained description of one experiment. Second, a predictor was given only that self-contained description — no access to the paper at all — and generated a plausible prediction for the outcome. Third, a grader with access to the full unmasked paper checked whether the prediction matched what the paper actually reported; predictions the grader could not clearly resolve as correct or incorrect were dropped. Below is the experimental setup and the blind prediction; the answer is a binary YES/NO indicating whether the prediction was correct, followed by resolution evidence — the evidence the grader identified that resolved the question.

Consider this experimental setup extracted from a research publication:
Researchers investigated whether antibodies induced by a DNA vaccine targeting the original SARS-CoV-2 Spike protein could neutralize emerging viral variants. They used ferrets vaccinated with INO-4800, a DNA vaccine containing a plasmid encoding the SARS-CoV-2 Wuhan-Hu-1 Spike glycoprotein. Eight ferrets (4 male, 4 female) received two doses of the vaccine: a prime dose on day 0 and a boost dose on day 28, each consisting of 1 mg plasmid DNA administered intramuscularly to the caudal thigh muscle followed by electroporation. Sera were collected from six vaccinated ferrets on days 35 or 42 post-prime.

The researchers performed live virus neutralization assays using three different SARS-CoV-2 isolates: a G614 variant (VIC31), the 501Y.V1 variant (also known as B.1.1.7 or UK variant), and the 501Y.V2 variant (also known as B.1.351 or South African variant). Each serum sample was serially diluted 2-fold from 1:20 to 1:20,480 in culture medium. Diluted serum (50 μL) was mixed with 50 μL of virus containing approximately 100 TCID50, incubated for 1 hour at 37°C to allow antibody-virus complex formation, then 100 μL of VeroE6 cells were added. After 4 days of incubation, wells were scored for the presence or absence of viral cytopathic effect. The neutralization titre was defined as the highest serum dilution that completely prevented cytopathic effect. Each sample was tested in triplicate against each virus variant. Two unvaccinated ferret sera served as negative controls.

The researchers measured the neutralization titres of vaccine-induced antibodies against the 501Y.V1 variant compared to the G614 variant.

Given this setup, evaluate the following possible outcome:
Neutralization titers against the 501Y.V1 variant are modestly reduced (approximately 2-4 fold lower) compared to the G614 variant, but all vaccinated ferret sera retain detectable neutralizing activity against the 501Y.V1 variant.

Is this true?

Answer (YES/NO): NO